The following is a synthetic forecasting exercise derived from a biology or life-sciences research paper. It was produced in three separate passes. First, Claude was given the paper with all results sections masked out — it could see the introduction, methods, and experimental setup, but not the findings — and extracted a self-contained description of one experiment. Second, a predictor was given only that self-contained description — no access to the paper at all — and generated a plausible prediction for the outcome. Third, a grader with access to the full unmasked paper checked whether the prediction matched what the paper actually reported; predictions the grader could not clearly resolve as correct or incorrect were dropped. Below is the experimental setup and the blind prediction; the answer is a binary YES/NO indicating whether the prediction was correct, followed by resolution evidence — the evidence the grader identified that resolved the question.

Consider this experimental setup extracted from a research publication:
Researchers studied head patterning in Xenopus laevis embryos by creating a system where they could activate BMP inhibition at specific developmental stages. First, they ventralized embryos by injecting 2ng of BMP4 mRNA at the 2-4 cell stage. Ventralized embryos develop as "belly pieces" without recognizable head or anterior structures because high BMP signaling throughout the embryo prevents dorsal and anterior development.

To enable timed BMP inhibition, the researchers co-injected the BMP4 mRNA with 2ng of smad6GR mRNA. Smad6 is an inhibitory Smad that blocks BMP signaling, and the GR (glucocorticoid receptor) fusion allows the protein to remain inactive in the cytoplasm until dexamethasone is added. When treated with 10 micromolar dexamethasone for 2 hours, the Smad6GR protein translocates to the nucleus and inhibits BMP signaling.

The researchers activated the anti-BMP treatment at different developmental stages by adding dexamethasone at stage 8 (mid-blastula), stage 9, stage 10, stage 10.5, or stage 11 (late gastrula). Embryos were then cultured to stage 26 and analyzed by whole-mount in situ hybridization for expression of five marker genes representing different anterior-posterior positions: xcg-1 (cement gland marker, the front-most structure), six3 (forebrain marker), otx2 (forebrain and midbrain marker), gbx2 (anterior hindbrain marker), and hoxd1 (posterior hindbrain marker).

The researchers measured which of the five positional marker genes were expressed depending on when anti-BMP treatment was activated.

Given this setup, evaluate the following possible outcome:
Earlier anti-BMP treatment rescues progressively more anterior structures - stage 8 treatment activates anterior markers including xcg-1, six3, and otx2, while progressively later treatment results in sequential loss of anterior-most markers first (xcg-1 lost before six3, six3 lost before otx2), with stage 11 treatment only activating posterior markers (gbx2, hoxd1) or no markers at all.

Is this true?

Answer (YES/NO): NO